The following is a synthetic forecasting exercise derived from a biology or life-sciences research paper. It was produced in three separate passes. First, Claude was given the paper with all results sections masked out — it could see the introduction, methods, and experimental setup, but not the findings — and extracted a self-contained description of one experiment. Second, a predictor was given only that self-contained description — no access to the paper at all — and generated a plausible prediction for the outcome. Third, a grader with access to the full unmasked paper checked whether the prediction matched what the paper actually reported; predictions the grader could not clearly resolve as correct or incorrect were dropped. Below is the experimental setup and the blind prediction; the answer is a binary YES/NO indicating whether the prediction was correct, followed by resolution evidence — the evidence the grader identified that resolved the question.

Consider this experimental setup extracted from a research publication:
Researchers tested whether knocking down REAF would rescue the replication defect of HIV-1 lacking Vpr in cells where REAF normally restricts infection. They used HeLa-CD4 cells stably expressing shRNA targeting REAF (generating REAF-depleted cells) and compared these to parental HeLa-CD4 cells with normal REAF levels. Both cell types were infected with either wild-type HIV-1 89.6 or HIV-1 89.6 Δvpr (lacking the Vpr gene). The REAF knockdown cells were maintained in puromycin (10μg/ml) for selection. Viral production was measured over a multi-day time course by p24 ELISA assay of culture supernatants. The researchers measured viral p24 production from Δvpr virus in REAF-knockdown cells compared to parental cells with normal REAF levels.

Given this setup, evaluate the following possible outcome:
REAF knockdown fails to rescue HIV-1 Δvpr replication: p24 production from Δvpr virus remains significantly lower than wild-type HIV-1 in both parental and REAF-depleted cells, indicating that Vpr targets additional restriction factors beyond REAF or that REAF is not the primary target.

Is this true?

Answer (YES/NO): NO